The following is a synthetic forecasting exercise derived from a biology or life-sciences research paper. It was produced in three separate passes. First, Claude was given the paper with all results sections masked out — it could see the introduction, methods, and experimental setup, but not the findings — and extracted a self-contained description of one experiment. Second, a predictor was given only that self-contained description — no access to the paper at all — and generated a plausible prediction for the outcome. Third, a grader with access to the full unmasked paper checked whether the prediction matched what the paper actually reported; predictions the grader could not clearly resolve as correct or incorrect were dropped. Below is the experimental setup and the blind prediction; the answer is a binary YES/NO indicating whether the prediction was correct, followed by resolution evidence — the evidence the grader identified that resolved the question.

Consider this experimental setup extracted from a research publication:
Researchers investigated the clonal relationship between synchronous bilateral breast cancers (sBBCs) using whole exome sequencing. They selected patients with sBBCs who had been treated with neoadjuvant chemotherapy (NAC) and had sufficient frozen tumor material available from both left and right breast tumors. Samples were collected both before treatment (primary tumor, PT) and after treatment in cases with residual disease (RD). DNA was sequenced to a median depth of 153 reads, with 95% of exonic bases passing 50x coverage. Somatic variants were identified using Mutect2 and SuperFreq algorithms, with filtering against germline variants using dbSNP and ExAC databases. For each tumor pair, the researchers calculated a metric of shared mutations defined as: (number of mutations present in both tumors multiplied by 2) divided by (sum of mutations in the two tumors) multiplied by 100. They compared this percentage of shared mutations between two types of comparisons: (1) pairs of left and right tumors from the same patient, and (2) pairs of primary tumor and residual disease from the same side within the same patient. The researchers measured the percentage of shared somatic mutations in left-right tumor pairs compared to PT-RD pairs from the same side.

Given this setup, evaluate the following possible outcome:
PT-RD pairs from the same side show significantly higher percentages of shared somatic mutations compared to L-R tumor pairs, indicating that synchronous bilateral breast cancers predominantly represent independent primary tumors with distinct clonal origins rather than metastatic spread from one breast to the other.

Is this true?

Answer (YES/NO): YES